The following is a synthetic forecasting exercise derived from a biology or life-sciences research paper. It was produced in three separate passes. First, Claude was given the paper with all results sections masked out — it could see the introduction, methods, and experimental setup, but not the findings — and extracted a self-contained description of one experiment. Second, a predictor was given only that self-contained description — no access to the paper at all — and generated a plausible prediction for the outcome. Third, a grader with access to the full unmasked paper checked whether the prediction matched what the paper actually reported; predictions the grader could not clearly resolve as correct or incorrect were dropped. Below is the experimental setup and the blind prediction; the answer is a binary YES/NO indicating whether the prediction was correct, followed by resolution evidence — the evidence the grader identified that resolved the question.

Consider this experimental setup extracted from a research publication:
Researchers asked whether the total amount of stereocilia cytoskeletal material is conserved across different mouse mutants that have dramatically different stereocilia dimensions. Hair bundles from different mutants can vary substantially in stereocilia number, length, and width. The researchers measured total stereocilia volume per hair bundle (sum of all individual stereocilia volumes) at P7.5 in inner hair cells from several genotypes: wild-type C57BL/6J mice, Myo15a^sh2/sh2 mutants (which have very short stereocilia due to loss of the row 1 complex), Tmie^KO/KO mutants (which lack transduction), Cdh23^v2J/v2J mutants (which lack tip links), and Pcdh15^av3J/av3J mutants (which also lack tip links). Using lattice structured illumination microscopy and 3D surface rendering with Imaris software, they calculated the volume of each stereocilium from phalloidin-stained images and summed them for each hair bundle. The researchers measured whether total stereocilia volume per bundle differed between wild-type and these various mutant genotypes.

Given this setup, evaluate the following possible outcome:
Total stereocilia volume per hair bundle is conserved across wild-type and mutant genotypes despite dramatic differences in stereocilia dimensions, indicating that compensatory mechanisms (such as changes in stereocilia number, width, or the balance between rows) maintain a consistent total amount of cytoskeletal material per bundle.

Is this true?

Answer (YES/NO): YES